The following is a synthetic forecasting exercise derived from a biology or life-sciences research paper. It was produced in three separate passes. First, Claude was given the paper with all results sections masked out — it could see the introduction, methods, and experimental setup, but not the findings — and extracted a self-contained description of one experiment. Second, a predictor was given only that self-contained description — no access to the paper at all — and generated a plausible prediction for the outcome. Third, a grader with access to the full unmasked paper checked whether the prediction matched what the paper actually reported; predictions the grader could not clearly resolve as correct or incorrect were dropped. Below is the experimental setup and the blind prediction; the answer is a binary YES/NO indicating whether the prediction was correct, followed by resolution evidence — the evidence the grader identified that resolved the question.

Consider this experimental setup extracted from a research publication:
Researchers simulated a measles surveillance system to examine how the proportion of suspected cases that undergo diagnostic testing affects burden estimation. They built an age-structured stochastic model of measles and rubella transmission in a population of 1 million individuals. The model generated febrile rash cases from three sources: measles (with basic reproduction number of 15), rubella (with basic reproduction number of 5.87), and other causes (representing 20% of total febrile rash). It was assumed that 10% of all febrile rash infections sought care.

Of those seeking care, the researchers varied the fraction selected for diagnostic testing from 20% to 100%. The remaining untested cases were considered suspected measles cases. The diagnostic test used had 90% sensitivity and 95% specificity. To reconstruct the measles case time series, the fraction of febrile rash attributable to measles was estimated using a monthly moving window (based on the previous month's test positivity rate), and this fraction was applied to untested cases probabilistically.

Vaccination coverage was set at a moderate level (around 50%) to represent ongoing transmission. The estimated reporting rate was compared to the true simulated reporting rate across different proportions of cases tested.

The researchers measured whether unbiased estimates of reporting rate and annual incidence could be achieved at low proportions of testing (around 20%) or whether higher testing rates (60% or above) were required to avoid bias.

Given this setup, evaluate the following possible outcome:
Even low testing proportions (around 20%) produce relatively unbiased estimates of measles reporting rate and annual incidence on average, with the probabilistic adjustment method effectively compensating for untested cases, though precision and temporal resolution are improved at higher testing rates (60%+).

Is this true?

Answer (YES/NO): YES